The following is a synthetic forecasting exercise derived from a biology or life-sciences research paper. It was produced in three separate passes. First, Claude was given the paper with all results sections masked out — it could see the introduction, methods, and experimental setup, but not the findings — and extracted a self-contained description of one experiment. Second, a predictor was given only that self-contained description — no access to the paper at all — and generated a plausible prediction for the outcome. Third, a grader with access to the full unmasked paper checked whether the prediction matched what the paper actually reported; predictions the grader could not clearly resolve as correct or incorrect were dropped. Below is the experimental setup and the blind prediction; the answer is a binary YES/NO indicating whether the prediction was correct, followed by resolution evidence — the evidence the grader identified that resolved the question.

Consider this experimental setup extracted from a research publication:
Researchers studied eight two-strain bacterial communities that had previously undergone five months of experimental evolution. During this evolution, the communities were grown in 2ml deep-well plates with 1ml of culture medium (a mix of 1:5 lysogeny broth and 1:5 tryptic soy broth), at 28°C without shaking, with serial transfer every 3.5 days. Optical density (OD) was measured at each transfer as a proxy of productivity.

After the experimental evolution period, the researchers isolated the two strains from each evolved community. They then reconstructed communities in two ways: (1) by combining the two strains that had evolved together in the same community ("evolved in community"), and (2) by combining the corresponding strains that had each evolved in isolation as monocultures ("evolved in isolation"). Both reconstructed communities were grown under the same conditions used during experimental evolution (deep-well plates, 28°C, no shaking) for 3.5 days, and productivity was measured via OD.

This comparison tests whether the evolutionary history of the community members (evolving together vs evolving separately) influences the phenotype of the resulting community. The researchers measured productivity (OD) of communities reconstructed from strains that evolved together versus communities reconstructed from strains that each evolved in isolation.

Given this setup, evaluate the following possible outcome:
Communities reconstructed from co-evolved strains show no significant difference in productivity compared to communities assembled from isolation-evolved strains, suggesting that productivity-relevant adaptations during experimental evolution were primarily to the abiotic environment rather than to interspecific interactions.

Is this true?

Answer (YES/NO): NO